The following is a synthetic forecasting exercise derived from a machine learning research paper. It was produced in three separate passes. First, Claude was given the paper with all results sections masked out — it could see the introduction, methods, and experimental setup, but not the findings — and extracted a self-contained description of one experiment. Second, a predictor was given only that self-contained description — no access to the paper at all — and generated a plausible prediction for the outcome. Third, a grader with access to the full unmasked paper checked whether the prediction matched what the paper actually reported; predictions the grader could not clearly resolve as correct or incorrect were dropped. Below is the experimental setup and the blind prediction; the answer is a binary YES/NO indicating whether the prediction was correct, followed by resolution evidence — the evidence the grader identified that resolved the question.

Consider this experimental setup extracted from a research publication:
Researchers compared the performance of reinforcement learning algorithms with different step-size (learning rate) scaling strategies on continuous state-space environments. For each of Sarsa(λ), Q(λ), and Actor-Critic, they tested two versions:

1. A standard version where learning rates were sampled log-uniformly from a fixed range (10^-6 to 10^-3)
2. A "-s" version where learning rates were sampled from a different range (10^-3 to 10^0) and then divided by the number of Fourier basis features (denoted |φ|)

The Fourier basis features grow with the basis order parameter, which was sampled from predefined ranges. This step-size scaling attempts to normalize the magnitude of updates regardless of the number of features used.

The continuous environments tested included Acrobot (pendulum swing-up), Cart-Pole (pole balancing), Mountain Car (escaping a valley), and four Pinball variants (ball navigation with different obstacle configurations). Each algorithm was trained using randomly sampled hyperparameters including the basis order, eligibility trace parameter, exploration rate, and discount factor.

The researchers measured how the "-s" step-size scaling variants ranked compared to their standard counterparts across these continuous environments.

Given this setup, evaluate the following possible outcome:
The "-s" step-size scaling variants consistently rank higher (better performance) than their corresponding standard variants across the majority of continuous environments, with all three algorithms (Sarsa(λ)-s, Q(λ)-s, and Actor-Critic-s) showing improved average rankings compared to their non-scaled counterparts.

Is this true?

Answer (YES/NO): YES